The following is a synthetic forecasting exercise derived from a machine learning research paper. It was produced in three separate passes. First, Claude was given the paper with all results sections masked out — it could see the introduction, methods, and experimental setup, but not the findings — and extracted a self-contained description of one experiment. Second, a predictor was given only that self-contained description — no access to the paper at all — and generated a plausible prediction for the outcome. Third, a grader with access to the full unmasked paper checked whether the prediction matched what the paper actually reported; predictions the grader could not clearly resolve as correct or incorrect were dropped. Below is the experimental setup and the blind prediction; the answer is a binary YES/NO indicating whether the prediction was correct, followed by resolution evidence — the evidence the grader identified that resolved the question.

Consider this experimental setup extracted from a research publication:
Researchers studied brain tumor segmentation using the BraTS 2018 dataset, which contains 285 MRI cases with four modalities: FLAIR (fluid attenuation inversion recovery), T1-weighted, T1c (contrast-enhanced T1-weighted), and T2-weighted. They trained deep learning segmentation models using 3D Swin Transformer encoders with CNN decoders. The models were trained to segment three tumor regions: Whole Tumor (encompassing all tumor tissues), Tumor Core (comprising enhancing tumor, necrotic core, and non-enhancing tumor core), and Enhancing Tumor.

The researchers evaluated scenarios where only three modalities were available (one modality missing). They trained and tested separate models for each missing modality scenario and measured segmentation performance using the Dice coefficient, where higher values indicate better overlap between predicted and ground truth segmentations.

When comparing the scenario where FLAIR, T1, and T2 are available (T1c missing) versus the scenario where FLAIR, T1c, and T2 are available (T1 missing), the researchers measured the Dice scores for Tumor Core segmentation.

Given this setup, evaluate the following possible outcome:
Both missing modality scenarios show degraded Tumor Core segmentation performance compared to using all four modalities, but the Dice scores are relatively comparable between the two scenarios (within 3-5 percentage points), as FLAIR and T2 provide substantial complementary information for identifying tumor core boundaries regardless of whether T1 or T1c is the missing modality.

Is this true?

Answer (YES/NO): NO